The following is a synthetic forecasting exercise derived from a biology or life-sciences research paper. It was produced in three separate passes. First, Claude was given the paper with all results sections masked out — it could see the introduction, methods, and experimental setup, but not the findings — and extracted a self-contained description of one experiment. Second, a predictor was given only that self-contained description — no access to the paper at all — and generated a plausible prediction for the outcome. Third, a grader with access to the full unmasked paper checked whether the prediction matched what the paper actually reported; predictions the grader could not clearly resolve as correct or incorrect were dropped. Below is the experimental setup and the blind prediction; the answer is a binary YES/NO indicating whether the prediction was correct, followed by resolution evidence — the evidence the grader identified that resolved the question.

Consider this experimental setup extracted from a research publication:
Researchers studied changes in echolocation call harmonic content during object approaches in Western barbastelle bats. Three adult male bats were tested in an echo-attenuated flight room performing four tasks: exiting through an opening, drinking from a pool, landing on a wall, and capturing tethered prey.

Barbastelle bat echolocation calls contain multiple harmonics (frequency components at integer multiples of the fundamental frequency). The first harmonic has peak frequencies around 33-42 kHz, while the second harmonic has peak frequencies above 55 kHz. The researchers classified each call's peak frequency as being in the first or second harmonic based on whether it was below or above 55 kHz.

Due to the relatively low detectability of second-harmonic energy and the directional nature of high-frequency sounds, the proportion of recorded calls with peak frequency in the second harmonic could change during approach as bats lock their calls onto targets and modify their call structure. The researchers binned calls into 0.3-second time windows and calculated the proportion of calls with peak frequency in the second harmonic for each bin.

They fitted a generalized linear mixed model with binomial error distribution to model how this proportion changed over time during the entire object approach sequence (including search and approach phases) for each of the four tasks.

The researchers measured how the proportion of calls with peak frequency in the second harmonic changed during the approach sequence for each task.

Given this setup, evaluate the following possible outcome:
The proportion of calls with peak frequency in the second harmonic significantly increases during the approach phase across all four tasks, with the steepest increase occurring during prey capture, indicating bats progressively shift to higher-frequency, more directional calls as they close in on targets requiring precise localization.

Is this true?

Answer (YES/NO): NO